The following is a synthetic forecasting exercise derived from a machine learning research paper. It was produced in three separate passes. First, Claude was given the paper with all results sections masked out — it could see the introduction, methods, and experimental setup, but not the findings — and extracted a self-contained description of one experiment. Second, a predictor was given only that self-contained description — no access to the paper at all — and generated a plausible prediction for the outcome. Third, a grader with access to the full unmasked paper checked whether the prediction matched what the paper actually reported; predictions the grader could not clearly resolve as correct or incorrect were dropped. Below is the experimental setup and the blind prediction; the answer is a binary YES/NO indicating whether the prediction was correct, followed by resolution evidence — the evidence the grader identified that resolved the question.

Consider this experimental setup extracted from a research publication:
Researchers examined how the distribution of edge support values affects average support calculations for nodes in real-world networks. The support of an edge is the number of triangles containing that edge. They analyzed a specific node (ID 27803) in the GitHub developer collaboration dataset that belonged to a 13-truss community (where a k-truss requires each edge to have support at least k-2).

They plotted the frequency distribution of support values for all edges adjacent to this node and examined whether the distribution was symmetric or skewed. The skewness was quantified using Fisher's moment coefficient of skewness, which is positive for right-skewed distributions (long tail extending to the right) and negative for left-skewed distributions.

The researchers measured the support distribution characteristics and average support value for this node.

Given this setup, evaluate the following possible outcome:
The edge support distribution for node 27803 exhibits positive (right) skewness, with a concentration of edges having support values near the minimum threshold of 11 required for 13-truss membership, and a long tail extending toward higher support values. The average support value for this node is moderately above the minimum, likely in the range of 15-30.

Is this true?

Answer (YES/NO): YES